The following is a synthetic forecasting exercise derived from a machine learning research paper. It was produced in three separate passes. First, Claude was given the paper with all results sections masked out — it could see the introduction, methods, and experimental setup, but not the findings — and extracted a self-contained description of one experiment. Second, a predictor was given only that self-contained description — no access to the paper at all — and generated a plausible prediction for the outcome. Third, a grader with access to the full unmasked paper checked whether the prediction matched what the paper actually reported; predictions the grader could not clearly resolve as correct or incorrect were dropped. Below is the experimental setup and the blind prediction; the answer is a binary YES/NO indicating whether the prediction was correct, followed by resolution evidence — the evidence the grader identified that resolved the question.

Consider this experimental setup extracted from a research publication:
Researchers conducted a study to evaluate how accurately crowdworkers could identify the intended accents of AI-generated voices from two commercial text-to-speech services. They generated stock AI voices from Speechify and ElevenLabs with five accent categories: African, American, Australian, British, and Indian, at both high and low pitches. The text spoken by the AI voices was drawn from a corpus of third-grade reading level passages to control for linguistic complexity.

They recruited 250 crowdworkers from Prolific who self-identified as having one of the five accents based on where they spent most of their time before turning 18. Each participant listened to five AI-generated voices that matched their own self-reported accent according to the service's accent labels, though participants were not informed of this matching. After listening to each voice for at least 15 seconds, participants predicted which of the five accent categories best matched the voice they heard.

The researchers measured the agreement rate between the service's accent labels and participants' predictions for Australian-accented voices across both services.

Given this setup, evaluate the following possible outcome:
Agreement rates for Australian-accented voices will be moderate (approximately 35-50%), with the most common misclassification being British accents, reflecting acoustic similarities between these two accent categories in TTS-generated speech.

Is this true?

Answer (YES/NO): NO